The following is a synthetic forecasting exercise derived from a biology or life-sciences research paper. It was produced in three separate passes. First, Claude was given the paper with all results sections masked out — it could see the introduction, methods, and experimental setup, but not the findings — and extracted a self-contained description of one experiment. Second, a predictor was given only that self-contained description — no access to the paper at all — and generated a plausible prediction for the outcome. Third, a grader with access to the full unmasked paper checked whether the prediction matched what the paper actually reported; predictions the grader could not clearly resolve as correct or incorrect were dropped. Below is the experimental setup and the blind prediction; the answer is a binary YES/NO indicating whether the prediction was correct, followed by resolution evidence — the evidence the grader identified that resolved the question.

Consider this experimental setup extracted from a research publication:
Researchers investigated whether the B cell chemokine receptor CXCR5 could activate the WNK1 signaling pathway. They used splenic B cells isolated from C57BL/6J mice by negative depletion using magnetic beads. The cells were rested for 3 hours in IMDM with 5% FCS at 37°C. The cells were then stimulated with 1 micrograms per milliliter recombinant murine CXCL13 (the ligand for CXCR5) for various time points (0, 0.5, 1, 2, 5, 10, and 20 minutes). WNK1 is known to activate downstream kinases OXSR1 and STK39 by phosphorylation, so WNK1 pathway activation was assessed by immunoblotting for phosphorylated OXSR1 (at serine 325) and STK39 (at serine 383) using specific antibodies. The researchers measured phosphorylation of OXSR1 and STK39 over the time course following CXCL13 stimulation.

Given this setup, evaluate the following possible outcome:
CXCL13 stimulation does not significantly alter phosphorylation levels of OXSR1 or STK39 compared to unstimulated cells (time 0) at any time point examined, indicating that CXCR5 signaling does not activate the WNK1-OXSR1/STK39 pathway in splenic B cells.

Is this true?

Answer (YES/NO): NO